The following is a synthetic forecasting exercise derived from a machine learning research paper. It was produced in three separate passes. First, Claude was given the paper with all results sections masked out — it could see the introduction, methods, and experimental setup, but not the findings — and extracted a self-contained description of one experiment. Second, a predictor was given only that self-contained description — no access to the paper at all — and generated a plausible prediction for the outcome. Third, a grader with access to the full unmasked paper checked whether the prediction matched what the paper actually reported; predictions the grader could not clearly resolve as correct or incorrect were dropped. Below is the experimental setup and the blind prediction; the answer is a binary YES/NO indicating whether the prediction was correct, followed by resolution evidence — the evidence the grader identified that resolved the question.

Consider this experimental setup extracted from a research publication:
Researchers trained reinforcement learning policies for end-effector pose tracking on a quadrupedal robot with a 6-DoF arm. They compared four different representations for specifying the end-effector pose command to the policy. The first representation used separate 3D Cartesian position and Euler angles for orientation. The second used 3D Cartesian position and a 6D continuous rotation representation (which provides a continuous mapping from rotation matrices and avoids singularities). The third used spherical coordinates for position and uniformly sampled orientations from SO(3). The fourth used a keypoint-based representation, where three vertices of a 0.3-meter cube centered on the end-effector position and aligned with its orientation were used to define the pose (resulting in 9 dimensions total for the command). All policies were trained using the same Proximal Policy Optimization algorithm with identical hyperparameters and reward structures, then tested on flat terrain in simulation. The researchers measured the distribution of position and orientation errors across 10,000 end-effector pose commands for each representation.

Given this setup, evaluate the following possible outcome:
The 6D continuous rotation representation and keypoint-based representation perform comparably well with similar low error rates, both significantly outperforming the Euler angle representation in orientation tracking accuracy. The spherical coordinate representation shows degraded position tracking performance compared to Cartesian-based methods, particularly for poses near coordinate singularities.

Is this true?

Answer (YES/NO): NO